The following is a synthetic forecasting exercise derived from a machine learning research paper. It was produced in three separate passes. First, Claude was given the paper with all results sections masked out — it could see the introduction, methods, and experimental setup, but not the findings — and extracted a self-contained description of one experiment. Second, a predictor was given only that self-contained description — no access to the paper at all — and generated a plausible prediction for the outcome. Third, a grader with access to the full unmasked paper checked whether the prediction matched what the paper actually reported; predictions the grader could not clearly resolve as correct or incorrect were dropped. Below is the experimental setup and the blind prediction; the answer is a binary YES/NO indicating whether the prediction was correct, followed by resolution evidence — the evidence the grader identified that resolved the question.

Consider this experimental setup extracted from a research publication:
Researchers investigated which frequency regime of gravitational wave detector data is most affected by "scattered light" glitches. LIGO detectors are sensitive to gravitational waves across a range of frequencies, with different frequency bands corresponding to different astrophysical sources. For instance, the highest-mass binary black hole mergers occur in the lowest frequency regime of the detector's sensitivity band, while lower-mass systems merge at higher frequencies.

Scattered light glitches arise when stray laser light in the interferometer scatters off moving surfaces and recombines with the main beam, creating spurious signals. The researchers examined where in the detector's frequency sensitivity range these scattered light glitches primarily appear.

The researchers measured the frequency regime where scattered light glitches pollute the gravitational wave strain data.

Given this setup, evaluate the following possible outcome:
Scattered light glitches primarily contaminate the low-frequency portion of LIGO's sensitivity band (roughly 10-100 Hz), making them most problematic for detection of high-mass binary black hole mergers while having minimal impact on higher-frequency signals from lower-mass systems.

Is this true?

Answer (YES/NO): YES